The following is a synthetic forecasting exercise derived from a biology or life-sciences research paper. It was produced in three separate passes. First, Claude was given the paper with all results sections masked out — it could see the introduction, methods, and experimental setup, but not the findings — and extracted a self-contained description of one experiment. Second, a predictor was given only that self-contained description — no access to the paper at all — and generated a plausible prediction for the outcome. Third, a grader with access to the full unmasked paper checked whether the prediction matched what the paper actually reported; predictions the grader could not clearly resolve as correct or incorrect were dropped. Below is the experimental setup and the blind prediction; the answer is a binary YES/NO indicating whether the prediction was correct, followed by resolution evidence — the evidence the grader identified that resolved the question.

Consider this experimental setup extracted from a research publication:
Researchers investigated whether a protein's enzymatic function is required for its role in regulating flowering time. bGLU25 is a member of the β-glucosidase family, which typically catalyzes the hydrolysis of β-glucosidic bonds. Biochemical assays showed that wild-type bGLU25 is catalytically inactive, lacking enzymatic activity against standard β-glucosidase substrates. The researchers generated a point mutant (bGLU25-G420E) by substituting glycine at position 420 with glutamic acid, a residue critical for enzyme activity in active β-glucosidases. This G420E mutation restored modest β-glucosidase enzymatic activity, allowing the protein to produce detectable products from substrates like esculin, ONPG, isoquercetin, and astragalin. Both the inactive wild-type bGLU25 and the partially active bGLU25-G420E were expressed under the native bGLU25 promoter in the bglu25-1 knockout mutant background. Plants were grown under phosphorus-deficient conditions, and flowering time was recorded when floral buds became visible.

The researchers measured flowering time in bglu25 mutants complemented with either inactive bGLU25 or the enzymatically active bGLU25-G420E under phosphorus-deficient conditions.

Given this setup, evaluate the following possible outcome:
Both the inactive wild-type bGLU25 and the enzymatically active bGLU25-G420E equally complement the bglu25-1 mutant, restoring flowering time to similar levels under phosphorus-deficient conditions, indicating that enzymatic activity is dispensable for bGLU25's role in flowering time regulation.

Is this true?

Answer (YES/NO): YES